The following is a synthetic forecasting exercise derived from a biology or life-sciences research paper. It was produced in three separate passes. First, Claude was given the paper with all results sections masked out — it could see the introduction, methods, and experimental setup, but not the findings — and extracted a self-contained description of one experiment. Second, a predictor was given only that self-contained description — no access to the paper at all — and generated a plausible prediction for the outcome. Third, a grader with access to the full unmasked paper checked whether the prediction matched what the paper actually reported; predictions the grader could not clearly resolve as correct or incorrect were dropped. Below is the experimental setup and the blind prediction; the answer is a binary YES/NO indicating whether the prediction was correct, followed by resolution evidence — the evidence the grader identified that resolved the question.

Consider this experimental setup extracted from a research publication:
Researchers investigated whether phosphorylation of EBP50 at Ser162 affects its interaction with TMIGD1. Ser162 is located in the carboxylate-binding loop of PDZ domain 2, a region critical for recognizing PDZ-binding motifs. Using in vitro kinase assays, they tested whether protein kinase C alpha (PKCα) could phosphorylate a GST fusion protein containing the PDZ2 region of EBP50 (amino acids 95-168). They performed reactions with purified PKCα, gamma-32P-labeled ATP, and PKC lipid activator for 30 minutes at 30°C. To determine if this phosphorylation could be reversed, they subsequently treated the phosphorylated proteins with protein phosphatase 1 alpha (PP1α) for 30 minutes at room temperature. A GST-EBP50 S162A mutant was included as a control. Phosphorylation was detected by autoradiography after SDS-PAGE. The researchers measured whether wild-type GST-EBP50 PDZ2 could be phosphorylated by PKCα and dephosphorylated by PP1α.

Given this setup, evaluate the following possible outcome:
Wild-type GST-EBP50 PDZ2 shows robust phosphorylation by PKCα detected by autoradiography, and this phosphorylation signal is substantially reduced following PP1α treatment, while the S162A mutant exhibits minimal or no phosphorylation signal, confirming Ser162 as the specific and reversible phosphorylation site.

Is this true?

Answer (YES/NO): YES